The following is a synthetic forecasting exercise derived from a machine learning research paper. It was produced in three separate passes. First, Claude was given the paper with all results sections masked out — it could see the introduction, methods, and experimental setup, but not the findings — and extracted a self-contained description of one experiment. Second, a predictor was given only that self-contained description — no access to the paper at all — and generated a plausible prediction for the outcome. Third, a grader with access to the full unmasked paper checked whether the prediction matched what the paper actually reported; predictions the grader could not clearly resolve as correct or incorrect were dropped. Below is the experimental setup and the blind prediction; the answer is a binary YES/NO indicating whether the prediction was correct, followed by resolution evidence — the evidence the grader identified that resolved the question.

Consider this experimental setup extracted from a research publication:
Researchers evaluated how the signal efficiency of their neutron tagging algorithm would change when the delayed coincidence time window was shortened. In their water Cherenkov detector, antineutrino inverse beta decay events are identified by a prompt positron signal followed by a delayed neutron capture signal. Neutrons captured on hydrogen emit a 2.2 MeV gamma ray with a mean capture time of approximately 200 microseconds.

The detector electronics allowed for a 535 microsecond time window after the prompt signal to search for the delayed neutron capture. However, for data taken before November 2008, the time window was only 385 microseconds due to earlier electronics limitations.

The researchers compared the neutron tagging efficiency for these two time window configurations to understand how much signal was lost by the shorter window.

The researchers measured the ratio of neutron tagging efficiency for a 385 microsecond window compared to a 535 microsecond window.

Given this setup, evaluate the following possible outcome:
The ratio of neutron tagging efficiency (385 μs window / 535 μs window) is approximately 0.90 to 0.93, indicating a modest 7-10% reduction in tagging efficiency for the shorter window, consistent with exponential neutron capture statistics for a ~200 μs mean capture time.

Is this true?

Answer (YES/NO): NO